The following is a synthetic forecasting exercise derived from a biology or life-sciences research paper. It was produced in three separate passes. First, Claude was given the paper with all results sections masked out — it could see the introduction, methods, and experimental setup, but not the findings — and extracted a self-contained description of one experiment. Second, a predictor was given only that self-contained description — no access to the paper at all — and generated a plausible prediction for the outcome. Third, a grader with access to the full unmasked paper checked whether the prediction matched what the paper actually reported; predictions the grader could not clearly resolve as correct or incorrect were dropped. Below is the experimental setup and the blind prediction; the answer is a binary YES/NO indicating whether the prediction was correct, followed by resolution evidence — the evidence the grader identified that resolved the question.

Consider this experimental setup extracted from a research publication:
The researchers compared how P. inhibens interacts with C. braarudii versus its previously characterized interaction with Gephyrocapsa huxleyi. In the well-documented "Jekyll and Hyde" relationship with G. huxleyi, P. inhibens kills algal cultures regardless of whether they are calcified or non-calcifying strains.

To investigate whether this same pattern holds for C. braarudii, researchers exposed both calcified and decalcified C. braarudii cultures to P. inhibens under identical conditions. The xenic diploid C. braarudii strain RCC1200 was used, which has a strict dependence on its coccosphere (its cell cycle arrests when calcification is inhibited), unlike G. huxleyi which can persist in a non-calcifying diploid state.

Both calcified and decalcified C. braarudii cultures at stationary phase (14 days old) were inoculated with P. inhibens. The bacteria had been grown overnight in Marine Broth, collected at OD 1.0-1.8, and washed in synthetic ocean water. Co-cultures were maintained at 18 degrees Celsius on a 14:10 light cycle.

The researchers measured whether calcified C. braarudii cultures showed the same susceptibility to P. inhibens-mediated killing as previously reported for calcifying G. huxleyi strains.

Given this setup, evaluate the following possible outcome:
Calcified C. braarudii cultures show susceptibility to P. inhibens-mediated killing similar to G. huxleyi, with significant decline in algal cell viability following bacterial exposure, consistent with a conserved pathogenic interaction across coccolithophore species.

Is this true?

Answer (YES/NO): NO